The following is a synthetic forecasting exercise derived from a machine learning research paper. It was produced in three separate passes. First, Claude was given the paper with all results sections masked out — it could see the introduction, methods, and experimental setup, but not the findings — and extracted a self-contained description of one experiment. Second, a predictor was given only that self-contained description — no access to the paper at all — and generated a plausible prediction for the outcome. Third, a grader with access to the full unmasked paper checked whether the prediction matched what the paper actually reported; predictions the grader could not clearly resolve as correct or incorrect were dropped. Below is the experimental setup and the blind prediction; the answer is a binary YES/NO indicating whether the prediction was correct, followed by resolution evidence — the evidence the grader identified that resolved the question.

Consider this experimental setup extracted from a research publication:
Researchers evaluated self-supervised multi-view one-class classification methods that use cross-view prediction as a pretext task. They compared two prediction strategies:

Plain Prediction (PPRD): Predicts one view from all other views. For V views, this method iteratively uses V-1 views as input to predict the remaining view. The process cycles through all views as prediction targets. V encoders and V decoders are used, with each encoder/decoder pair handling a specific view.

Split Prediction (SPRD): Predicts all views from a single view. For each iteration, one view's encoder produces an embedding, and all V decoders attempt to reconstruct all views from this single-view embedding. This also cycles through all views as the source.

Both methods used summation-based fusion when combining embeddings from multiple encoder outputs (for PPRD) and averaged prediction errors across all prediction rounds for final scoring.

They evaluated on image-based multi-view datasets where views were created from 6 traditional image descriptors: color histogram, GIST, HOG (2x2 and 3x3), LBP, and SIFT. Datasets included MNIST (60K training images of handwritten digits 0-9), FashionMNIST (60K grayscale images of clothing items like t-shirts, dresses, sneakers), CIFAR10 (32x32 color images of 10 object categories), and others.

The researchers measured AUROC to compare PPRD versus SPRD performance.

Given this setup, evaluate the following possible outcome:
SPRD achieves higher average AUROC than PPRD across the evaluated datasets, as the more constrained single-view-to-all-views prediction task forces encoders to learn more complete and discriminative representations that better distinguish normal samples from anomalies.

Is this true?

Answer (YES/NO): YES